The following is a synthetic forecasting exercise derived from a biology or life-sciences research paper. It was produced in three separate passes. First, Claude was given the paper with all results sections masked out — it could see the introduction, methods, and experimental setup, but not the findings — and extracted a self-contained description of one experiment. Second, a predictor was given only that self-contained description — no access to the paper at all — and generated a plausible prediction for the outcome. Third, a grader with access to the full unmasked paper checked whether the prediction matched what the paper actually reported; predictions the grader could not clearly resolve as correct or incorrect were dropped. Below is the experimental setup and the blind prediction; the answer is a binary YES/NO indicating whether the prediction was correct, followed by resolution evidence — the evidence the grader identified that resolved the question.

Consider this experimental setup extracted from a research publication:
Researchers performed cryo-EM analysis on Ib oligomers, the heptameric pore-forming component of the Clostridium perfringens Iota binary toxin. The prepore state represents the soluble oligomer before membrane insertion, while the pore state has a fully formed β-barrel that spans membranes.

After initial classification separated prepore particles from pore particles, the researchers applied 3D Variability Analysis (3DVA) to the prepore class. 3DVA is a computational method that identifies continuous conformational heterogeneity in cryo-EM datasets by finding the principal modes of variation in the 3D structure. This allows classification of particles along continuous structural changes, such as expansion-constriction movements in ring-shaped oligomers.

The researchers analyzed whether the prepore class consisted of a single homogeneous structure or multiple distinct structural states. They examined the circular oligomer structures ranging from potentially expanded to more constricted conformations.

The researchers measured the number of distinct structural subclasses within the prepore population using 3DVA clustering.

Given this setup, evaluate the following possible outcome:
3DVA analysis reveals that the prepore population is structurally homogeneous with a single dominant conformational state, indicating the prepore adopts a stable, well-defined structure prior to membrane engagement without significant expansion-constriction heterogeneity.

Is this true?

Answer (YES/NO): NO